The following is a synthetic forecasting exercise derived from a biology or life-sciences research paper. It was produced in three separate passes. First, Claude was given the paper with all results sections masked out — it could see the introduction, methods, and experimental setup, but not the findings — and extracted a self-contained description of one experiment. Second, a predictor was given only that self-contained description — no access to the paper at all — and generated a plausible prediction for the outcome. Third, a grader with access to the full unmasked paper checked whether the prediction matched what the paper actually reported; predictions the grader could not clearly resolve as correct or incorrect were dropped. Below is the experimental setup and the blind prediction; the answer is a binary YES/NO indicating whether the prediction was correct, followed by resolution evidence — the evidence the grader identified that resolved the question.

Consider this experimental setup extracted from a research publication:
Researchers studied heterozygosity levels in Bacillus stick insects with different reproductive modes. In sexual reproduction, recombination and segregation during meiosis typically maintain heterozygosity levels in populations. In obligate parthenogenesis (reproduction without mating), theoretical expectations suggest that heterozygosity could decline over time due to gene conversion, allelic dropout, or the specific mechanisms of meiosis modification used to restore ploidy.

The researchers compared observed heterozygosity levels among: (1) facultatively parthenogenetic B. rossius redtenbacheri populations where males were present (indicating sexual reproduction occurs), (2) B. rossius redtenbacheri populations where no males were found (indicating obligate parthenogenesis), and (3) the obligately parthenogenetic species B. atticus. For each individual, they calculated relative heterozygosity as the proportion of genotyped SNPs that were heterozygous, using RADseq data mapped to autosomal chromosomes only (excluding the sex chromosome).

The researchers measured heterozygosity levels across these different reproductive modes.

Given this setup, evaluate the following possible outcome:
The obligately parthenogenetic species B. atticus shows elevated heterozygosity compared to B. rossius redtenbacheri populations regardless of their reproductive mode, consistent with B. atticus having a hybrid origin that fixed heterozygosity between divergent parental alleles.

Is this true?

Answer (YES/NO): YES